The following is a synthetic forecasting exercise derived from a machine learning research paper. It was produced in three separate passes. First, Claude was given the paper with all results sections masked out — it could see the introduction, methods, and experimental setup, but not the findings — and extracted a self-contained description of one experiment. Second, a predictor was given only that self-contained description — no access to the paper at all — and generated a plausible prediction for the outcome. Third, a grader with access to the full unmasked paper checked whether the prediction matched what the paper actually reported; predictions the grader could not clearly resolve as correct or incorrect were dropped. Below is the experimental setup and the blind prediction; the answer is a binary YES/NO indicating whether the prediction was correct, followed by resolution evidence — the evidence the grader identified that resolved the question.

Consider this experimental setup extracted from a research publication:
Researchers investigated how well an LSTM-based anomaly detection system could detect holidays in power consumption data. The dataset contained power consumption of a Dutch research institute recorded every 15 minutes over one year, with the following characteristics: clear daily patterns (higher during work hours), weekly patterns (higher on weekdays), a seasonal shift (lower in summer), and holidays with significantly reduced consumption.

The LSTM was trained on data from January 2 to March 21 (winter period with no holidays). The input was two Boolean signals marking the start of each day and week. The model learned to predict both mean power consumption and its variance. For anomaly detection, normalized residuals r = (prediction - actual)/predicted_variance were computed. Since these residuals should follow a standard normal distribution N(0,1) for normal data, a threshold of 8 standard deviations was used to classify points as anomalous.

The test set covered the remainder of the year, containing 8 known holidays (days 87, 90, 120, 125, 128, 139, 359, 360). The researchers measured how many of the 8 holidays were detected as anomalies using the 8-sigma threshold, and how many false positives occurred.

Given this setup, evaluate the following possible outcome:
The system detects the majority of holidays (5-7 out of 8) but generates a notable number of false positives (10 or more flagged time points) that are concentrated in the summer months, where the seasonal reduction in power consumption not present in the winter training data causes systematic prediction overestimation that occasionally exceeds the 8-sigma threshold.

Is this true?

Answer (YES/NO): NO